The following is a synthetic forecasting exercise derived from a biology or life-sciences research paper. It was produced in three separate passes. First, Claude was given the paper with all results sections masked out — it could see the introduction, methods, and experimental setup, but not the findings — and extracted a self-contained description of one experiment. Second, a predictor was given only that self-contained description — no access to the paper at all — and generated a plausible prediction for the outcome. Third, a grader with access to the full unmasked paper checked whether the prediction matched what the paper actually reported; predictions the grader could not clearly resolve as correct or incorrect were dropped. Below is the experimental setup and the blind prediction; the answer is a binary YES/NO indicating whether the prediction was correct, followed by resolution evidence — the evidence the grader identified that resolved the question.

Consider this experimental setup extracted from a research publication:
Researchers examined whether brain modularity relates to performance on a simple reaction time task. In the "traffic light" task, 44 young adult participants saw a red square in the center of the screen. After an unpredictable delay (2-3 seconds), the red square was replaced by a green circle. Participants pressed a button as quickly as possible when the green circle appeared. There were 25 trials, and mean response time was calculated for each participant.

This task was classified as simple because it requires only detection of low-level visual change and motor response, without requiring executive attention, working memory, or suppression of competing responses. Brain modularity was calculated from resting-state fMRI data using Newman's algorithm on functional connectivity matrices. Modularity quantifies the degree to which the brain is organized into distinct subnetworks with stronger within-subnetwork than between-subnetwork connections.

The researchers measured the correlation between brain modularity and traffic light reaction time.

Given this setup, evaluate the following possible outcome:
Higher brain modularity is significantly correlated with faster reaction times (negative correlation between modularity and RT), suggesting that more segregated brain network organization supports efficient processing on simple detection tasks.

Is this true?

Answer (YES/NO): YES